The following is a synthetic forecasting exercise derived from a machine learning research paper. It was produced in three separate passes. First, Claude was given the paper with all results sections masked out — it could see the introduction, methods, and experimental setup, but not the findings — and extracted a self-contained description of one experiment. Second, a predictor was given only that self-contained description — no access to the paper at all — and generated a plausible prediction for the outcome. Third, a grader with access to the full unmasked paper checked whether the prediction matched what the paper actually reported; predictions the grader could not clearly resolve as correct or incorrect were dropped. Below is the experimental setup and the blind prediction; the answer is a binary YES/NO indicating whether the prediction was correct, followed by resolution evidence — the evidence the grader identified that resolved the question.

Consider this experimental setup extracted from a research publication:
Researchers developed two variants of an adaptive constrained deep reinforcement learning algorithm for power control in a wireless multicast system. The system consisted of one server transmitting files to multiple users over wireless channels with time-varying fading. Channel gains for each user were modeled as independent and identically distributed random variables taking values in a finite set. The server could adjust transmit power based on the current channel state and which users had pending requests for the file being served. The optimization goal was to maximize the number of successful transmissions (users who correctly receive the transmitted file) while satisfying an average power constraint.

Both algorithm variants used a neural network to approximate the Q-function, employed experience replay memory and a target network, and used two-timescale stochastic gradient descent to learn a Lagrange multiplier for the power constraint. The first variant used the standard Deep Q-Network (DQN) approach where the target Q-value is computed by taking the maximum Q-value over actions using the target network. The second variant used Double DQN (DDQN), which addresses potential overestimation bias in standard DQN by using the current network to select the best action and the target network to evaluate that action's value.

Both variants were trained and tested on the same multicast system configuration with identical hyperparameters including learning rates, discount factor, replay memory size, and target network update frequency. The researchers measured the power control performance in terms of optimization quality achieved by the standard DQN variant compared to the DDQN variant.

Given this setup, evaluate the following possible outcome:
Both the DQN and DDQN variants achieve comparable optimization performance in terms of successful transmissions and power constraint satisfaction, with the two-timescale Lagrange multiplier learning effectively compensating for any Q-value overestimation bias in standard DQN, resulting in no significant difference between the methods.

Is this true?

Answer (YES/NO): YES